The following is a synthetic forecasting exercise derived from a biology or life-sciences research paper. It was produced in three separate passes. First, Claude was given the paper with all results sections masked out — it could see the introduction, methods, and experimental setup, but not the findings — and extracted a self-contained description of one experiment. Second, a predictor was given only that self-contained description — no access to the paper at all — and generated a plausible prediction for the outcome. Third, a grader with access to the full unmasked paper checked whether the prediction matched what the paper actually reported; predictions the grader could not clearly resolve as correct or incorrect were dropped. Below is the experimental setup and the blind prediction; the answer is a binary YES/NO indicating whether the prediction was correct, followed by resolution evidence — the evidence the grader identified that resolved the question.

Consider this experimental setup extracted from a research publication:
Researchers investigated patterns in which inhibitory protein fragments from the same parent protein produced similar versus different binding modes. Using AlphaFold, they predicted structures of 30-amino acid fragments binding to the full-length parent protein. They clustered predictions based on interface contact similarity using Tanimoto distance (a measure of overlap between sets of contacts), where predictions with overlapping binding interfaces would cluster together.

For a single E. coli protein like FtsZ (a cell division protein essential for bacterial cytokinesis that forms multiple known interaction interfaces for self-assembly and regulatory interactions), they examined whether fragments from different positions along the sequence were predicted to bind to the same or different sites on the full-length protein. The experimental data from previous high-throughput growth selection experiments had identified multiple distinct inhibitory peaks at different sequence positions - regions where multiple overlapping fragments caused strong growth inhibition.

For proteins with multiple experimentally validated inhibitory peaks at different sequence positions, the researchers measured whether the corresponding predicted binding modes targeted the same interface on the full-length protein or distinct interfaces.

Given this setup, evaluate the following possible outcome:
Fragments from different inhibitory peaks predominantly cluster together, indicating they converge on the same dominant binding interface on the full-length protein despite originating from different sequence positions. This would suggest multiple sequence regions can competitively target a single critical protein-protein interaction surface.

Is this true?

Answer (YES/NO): NO